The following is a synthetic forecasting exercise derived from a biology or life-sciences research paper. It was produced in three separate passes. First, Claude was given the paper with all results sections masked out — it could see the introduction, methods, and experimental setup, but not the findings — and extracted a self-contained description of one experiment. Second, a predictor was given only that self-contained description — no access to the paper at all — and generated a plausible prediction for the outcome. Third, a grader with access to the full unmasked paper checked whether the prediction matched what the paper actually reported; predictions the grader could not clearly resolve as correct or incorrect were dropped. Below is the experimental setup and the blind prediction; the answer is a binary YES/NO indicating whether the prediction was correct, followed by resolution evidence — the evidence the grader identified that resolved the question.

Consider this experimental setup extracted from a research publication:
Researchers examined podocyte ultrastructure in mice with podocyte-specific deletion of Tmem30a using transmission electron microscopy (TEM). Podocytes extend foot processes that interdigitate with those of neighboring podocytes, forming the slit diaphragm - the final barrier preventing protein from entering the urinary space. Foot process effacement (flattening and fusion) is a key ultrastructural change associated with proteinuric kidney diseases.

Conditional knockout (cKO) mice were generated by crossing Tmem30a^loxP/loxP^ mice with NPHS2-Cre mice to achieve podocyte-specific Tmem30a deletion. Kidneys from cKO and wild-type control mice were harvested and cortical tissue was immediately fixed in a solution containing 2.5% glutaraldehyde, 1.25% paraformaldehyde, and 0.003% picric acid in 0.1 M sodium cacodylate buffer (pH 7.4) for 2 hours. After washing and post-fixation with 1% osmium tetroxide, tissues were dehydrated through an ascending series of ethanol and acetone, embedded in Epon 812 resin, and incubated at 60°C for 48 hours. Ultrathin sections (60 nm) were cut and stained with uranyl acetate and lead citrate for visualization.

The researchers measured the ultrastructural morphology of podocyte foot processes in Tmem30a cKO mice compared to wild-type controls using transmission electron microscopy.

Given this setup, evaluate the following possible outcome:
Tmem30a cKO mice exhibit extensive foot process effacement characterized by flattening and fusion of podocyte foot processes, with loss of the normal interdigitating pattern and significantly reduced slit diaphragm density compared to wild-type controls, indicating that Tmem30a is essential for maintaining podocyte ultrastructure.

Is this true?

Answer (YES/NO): YES